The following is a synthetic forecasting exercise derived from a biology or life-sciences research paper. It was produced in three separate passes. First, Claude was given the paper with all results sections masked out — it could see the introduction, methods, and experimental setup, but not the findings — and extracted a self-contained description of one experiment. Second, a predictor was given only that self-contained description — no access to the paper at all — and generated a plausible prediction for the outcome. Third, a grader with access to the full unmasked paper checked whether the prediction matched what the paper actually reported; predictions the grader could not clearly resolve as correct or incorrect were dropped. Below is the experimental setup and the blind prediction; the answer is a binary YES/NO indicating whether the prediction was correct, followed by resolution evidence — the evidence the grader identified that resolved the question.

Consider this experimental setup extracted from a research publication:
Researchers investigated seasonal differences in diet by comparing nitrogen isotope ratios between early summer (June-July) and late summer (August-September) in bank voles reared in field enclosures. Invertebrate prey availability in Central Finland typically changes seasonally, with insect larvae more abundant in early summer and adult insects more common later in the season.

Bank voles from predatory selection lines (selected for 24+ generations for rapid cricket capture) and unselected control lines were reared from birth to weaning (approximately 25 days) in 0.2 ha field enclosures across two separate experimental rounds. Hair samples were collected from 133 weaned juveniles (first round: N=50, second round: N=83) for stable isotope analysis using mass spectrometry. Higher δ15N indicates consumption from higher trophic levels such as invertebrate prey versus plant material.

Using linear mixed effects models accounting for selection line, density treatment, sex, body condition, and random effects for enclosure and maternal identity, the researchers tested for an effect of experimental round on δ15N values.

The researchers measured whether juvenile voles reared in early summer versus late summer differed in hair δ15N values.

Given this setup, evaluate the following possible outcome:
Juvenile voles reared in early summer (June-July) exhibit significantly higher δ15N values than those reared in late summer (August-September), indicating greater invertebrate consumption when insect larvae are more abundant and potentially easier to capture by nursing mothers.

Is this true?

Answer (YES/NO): NO